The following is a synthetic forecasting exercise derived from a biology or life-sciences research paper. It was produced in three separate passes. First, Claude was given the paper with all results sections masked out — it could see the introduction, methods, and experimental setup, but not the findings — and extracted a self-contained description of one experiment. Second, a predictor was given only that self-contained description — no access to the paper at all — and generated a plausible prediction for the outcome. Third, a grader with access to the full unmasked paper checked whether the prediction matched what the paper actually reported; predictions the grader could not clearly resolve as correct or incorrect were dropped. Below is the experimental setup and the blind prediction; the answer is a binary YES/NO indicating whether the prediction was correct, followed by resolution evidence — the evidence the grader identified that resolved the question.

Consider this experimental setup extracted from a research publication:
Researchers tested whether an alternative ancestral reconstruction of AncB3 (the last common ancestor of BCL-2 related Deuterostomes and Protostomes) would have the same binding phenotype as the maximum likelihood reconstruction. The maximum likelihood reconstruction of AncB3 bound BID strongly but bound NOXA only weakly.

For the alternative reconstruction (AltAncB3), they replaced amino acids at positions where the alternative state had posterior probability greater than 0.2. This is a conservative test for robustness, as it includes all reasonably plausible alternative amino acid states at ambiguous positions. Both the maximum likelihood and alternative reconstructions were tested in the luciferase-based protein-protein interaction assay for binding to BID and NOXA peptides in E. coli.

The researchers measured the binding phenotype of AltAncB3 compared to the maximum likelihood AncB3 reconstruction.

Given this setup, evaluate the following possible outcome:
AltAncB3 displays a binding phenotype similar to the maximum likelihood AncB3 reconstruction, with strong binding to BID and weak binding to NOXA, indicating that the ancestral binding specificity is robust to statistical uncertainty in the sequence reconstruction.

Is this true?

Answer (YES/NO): NO